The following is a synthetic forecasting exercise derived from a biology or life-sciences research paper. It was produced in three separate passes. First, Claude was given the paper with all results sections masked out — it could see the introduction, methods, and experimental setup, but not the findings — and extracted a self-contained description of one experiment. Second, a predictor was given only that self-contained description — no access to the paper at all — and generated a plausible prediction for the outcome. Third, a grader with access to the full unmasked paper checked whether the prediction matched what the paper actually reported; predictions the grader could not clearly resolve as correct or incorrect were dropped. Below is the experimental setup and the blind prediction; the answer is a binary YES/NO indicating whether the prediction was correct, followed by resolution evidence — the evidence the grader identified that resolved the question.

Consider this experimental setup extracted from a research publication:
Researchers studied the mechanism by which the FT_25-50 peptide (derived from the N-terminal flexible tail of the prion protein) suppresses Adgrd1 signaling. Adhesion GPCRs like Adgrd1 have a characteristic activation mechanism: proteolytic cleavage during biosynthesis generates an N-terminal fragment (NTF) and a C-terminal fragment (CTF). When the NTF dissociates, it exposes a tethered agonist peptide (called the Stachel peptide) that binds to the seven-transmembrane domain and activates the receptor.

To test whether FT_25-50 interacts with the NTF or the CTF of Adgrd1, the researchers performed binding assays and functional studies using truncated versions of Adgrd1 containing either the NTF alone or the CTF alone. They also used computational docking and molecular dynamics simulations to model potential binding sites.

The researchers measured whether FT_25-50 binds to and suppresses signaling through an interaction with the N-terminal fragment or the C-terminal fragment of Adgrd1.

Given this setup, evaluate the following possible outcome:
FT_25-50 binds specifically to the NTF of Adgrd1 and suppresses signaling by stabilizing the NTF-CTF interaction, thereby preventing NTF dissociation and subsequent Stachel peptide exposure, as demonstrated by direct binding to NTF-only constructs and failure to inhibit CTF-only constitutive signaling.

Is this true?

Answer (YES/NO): NO